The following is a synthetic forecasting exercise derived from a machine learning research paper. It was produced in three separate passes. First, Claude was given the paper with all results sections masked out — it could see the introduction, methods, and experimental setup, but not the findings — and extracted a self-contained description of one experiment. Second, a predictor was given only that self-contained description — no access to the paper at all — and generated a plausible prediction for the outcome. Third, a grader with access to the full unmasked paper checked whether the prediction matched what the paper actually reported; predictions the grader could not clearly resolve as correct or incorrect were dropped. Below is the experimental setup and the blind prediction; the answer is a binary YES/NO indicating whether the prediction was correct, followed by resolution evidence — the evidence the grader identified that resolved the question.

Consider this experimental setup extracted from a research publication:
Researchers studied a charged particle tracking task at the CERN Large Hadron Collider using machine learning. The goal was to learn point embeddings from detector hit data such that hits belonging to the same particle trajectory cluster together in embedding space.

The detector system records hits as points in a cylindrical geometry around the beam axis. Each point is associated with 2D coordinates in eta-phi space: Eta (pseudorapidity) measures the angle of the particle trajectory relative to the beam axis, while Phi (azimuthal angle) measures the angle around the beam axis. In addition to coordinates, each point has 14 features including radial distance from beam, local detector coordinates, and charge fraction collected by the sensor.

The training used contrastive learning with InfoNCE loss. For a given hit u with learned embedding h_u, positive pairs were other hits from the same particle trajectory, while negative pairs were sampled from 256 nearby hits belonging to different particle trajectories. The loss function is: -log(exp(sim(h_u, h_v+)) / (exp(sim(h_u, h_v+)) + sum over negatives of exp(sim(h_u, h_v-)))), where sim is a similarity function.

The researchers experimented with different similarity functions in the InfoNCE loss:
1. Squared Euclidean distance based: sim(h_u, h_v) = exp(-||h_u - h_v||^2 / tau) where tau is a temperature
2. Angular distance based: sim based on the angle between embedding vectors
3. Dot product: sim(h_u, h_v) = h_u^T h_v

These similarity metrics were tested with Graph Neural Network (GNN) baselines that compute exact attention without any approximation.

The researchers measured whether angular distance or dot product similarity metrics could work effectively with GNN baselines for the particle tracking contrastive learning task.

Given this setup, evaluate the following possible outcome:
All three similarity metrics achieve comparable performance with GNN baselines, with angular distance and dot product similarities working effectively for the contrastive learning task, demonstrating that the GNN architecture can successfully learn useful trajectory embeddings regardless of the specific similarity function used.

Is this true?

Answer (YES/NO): NO